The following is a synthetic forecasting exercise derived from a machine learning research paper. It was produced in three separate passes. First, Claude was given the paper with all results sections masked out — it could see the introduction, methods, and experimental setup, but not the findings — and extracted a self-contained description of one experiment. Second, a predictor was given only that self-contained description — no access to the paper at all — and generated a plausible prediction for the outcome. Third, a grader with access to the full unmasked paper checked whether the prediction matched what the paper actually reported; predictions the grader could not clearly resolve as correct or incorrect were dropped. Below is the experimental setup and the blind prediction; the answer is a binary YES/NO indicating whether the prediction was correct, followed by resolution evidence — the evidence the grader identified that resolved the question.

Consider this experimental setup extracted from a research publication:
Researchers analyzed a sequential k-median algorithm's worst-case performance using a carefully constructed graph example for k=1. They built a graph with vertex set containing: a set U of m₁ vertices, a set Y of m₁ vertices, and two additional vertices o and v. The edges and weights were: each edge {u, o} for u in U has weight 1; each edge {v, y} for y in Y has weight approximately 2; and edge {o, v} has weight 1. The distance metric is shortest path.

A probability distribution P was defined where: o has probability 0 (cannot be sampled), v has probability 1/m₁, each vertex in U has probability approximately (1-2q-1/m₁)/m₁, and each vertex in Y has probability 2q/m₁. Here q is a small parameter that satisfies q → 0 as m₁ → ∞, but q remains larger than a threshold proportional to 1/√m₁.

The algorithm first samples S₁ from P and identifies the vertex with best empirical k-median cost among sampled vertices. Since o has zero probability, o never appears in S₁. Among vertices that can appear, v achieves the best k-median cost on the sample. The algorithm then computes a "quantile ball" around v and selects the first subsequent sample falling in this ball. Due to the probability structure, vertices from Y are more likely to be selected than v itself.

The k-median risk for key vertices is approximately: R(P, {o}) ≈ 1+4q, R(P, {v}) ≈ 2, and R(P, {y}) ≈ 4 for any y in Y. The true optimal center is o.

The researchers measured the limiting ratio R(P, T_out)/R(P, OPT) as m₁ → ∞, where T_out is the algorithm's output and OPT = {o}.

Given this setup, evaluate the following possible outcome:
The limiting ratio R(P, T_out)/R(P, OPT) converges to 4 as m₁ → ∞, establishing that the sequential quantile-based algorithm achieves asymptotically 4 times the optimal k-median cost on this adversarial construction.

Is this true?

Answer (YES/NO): YES